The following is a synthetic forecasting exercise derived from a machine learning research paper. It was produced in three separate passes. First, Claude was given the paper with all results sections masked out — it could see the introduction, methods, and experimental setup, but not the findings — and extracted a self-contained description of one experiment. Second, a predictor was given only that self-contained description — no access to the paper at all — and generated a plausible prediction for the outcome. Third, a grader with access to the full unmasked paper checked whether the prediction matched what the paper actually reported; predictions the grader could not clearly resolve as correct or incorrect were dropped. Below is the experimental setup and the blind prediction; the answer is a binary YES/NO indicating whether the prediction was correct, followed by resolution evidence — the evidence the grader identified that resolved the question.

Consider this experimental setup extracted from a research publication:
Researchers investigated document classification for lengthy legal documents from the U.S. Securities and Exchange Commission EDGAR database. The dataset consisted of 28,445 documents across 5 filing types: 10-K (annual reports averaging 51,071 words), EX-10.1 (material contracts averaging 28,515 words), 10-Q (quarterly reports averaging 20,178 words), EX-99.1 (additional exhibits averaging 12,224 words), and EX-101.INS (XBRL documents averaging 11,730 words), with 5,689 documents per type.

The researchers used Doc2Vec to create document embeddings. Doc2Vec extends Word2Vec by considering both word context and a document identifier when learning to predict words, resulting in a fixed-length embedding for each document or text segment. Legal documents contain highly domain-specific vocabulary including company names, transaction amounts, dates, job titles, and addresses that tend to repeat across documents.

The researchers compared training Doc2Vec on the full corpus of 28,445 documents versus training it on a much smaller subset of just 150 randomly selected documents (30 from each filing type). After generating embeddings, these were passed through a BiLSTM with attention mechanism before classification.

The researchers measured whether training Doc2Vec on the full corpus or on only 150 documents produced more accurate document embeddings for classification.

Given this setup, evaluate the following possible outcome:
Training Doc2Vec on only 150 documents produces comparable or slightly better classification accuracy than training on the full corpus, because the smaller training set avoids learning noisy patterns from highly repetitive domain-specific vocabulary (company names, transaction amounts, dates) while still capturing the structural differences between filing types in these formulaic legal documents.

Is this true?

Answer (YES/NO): NO